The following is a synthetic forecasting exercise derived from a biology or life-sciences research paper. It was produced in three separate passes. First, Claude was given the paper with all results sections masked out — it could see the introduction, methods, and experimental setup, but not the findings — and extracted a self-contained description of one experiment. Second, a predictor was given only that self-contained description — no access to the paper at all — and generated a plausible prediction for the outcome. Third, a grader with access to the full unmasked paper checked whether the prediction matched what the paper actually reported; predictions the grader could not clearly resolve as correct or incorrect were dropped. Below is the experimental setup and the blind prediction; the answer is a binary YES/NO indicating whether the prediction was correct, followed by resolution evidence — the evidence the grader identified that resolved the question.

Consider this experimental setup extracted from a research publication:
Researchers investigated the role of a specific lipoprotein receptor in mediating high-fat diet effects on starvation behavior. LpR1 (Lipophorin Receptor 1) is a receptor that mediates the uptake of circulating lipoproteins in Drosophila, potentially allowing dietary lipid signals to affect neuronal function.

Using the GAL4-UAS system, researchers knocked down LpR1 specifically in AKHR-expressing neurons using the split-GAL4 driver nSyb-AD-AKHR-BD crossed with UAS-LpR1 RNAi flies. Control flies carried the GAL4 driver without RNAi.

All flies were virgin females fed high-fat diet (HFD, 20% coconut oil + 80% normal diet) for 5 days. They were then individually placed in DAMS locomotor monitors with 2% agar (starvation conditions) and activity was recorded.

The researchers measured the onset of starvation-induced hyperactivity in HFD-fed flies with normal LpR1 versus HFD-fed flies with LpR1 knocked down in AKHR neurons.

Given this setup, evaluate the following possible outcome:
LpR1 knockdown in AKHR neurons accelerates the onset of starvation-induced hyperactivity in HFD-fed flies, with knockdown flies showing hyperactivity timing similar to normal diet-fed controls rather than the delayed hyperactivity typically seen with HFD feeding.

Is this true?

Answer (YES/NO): NO